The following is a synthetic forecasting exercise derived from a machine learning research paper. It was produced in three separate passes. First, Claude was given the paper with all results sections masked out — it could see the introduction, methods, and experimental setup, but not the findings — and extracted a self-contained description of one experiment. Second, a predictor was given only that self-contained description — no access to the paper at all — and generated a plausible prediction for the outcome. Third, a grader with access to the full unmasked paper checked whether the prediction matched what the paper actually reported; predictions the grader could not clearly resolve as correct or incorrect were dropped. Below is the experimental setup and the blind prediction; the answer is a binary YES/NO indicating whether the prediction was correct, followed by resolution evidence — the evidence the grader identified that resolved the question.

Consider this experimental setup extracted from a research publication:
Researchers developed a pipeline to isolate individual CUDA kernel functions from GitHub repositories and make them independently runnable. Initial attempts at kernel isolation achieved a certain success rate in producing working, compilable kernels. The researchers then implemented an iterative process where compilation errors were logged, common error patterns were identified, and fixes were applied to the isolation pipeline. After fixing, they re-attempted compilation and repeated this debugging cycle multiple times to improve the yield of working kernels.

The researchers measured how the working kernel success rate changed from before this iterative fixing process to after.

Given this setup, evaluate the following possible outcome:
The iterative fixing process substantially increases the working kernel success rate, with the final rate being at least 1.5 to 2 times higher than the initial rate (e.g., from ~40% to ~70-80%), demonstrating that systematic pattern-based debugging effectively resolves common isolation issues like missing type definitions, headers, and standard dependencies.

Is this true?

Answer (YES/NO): NO